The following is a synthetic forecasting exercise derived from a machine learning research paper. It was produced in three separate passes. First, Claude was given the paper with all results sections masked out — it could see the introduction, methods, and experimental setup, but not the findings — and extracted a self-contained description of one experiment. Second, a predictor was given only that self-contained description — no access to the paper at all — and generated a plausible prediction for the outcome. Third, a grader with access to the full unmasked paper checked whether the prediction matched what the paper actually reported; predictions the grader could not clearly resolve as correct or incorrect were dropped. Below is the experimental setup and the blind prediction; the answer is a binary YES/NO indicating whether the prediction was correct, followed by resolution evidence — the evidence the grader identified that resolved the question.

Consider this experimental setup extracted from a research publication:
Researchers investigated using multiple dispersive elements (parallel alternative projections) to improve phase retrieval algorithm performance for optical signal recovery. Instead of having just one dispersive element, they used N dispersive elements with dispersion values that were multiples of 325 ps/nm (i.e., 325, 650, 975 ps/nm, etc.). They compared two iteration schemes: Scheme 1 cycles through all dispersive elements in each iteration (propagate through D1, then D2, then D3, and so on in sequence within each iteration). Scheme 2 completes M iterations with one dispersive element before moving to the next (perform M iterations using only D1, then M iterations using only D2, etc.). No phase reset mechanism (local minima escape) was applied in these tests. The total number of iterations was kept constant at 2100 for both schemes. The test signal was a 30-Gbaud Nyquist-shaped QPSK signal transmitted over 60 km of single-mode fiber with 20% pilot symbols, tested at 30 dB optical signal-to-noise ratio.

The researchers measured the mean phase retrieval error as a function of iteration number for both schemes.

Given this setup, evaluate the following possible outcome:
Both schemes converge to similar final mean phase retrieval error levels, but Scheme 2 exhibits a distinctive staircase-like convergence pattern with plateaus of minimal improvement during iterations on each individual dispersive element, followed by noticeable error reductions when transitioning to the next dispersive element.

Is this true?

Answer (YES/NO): NO